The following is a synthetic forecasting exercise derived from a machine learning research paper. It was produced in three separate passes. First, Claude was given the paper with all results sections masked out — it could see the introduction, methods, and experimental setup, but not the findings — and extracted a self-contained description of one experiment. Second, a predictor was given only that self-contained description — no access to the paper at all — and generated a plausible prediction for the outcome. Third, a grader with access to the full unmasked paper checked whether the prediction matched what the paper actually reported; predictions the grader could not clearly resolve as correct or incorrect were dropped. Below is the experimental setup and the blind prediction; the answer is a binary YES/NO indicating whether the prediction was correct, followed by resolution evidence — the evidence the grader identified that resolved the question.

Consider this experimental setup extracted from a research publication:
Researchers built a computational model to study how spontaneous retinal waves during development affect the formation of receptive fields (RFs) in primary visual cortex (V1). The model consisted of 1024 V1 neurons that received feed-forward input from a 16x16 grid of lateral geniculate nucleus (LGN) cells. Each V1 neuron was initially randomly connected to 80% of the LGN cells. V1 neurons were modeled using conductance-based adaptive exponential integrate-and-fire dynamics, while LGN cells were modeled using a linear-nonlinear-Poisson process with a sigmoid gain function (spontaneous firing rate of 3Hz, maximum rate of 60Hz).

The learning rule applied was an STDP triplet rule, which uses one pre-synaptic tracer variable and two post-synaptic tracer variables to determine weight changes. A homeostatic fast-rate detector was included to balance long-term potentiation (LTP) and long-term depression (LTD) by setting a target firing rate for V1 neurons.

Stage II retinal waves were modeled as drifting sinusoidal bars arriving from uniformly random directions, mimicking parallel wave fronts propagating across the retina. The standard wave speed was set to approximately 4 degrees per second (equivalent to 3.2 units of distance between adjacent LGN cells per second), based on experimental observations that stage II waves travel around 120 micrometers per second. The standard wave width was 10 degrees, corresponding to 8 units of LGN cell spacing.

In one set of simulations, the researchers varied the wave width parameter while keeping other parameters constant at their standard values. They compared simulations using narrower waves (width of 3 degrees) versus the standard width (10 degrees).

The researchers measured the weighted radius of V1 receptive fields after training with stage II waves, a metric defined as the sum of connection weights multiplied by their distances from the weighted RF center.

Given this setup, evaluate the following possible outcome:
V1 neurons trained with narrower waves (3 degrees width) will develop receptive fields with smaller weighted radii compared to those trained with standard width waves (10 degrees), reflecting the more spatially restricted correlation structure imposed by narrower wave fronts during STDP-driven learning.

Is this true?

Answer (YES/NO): YES